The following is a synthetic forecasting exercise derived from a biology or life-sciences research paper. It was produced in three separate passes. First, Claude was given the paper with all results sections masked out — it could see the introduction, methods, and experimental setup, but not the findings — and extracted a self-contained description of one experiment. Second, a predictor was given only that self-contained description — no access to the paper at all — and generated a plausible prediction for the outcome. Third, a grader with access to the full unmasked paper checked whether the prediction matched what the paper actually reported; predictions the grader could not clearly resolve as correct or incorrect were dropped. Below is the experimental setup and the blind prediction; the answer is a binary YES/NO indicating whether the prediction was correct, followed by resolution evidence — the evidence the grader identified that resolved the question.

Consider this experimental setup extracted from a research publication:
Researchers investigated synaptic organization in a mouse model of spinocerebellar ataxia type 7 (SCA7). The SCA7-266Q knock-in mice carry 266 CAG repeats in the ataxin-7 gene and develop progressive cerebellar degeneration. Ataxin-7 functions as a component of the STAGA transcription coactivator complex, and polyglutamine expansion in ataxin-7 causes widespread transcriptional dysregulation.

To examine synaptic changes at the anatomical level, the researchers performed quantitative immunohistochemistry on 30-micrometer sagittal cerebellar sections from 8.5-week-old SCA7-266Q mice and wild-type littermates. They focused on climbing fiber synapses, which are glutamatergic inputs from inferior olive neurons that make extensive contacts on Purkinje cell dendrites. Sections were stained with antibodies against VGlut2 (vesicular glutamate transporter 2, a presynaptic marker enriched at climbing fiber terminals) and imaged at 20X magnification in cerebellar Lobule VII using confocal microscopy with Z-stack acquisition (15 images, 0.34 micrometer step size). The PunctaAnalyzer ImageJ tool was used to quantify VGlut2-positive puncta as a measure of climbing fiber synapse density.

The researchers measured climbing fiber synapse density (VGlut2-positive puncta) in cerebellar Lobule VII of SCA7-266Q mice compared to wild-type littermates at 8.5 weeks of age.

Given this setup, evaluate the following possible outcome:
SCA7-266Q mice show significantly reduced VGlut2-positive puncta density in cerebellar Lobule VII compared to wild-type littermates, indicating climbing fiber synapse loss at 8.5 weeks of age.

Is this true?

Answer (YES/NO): NO